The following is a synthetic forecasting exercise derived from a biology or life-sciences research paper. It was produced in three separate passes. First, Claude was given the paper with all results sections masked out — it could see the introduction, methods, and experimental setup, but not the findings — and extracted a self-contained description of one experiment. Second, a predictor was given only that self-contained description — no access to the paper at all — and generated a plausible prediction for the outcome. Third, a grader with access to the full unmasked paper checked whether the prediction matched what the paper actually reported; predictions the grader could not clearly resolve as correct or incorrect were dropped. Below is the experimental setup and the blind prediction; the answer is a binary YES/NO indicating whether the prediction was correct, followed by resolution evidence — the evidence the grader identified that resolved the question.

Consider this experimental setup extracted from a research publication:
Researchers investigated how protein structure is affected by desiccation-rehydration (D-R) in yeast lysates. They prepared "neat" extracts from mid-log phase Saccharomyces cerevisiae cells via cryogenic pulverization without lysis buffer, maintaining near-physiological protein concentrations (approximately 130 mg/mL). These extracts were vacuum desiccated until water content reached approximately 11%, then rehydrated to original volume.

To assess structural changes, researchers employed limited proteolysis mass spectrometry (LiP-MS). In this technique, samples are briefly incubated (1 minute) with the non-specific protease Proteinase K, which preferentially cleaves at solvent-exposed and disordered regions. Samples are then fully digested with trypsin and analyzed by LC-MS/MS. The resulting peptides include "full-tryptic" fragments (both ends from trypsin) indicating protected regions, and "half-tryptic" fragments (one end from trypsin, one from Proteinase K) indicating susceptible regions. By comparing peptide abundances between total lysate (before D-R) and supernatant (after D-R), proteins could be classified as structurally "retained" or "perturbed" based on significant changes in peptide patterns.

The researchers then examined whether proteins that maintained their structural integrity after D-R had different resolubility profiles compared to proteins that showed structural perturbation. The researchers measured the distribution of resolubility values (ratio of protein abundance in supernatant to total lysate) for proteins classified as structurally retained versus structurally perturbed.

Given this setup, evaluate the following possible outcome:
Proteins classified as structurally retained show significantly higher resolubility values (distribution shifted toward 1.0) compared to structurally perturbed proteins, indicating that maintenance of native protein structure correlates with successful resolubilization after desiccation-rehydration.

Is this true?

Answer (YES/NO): YES